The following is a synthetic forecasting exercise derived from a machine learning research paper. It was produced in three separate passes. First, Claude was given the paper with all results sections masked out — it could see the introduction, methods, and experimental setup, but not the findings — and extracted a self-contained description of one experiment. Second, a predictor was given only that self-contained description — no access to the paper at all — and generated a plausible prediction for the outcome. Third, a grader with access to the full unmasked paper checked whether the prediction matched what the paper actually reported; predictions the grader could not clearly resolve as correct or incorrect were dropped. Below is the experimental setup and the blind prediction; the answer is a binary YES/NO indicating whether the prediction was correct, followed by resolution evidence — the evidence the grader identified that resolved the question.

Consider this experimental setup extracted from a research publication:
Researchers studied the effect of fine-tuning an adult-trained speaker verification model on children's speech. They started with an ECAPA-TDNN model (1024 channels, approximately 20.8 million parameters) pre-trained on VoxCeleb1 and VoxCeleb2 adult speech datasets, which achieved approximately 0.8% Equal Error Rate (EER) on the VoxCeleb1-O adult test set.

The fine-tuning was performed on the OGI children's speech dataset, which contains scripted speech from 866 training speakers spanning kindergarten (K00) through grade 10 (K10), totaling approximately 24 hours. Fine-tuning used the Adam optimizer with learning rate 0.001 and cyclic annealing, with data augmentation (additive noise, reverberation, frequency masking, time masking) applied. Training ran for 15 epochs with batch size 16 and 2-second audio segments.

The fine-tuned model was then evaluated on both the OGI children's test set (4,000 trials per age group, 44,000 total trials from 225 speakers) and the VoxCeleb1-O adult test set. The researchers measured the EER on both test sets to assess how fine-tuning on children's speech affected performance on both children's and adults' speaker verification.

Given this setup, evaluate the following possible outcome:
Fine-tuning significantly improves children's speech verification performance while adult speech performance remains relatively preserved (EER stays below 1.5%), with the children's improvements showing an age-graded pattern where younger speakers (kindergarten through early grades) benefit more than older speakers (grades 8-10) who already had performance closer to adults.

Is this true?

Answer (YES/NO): NO